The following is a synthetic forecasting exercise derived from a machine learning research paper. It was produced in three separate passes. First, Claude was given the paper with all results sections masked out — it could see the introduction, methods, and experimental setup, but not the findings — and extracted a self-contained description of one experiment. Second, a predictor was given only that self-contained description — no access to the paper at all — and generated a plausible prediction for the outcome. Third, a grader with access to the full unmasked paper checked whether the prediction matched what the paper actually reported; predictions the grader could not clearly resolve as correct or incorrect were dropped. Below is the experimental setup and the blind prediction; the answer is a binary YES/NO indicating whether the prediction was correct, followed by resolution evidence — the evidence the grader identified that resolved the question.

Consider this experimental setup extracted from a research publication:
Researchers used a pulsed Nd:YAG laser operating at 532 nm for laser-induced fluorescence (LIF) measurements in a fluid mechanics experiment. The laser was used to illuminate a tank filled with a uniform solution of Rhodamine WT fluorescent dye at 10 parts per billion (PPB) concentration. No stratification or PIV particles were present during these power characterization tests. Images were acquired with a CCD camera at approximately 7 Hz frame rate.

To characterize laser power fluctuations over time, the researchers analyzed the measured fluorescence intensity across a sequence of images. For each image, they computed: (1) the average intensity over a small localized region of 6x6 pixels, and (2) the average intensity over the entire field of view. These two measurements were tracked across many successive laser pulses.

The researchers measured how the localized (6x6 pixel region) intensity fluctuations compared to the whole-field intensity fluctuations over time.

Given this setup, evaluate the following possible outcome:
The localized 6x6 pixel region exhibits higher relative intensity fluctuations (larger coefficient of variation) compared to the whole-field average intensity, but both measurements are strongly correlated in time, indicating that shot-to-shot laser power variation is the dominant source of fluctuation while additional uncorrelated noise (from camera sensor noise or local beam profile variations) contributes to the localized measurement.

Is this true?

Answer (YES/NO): NO